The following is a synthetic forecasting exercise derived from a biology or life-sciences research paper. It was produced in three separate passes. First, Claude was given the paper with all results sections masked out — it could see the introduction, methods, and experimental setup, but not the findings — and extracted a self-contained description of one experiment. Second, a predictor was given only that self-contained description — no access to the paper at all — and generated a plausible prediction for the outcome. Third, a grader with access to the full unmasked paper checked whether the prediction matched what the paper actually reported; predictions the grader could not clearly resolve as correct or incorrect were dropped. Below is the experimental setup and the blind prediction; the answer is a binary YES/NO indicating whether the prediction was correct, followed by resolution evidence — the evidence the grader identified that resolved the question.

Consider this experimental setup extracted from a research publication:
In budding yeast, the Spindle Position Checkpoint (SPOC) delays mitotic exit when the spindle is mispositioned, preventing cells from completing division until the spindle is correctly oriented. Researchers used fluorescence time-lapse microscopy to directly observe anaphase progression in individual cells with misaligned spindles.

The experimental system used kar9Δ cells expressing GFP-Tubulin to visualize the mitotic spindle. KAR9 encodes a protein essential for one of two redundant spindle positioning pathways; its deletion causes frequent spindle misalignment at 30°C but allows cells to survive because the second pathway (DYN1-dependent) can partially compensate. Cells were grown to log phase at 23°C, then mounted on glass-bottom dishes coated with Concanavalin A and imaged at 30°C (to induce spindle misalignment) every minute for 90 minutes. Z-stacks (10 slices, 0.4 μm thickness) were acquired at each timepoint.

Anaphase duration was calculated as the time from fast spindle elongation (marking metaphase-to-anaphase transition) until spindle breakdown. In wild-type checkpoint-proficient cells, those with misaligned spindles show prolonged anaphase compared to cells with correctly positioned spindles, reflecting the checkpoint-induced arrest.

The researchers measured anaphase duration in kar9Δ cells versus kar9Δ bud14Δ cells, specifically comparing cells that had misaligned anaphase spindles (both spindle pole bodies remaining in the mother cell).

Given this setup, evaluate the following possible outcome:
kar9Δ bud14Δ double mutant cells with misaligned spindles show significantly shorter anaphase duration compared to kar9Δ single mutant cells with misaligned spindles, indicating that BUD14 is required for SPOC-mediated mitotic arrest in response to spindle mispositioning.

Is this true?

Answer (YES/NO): YES